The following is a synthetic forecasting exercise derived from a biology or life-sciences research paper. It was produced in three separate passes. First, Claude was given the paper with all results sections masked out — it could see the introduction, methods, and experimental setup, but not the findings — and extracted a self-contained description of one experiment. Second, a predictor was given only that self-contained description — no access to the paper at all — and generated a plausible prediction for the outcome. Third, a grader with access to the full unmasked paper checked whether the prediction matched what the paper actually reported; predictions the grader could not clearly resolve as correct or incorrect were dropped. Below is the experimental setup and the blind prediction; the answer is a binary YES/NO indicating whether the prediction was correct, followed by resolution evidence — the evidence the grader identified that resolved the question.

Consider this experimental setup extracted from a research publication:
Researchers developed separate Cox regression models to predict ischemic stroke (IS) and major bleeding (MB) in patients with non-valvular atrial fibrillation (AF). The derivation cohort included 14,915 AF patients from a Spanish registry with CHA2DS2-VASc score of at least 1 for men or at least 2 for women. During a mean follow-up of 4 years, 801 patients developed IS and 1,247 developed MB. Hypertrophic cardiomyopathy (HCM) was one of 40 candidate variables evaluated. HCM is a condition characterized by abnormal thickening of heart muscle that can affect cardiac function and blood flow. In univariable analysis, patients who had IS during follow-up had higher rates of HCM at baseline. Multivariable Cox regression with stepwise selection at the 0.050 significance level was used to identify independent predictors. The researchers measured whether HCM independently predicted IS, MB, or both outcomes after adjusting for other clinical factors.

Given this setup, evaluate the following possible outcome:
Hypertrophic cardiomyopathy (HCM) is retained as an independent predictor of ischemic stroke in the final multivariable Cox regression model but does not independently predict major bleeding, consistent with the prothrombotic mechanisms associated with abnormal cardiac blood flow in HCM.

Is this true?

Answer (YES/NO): YES